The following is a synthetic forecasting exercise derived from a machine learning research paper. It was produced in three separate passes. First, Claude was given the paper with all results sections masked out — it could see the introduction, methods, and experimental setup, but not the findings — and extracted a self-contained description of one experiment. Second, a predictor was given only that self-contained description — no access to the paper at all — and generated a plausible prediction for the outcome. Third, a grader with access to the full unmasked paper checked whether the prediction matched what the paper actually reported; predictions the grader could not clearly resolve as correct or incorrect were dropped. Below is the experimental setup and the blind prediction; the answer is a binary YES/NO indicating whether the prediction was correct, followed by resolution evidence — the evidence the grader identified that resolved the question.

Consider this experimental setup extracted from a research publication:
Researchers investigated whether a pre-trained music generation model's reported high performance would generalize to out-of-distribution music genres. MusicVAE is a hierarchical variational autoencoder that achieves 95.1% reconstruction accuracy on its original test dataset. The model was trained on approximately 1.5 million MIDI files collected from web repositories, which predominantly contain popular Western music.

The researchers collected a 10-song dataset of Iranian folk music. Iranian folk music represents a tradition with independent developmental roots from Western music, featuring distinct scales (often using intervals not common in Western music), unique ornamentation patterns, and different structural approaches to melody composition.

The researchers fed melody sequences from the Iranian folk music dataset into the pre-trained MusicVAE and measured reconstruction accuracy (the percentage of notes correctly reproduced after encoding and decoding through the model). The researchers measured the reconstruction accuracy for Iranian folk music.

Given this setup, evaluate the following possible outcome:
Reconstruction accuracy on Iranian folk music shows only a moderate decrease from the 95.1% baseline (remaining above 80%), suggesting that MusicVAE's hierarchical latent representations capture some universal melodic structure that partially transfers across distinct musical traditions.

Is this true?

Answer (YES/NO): NO